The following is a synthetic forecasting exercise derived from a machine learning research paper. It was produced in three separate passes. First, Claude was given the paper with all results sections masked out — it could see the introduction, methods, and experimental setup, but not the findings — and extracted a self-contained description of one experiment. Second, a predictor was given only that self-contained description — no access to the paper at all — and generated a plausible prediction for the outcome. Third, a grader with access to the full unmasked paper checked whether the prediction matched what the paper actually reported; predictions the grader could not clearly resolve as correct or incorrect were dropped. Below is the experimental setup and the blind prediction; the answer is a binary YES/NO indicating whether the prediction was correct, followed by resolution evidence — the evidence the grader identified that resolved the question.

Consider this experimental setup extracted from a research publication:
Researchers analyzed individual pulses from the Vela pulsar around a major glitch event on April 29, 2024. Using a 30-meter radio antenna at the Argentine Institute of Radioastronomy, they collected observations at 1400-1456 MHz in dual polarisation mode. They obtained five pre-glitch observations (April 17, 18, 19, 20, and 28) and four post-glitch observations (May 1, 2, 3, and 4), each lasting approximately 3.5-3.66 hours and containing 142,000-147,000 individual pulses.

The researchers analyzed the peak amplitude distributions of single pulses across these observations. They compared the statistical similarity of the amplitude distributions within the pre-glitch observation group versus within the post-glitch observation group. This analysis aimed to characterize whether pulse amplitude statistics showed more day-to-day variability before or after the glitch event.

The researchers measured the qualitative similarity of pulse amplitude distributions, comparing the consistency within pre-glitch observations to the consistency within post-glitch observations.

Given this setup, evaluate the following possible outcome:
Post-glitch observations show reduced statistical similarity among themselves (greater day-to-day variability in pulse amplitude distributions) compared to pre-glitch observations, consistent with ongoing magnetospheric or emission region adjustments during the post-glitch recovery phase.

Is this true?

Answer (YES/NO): YES